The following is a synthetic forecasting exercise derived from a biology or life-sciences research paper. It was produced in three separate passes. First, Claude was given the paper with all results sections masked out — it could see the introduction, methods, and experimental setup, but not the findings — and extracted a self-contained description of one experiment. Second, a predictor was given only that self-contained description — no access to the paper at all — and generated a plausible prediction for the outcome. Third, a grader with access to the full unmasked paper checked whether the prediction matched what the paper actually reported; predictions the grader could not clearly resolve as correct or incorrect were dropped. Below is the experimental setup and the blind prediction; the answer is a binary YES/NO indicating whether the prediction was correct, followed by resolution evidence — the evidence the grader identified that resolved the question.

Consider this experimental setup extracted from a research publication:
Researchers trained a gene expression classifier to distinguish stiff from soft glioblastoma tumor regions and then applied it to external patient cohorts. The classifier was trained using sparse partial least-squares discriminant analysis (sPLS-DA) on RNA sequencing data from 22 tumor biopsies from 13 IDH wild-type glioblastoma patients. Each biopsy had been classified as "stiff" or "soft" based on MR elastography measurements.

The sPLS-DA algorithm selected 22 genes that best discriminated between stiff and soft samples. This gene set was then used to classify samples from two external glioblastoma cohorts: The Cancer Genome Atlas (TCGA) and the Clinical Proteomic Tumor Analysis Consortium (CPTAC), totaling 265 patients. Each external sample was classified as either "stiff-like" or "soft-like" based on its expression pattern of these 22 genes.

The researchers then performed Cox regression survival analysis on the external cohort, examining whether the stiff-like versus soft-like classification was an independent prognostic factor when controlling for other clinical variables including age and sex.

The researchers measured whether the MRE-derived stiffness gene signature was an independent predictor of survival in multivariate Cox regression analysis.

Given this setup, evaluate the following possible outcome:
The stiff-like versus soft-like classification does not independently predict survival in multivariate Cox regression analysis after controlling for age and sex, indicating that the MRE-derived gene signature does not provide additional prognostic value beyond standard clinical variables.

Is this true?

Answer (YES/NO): NO